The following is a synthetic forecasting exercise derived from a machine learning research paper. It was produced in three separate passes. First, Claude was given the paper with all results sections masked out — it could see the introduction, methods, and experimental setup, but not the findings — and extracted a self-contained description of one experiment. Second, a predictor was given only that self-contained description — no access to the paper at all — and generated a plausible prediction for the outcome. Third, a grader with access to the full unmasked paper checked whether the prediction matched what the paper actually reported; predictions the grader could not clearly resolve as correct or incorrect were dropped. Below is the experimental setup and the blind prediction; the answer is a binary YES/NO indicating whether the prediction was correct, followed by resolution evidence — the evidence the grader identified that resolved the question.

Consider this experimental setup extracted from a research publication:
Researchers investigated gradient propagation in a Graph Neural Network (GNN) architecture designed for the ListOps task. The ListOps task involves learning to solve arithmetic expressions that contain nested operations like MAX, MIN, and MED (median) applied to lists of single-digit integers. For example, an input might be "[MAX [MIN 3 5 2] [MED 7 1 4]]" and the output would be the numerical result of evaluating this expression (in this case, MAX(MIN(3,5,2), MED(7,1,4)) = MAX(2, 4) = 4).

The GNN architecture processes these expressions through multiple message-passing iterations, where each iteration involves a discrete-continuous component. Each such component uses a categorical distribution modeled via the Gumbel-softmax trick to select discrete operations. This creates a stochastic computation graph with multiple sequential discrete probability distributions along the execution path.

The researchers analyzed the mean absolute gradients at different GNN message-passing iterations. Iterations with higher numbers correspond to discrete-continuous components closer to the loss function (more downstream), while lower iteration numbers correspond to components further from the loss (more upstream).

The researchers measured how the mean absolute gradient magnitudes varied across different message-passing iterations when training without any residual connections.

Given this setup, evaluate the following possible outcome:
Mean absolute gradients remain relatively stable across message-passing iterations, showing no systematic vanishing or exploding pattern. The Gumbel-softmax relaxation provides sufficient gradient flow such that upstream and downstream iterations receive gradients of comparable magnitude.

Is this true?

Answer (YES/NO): NO